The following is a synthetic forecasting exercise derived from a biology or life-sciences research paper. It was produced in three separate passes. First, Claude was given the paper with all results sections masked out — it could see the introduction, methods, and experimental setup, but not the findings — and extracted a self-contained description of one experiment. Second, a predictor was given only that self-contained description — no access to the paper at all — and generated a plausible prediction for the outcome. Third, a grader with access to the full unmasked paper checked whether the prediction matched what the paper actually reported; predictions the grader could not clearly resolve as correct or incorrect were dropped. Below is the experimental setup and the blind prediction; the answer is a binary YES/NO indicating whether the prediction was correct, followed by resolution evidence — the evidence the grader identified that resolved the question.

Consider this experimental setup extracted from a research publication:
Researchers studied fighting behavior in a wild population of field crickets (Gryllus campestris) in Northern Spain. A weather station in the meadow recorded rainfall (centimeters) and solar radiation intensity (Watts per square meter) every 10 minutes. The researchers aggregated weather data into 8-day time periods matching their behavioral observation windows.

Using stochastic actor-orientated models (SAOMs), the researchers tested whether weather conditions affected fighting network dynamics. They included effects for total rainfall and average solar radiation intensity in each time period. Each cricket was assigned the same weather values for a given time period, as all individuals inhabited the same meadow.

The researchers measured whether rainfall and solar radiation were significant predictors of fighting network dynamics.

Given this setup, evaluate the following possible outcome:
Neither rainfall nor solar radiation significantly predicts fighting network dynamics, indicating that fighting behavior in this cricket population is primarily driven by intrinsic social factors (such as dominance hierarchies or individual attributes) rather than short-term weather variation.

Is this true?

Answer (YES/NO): NO